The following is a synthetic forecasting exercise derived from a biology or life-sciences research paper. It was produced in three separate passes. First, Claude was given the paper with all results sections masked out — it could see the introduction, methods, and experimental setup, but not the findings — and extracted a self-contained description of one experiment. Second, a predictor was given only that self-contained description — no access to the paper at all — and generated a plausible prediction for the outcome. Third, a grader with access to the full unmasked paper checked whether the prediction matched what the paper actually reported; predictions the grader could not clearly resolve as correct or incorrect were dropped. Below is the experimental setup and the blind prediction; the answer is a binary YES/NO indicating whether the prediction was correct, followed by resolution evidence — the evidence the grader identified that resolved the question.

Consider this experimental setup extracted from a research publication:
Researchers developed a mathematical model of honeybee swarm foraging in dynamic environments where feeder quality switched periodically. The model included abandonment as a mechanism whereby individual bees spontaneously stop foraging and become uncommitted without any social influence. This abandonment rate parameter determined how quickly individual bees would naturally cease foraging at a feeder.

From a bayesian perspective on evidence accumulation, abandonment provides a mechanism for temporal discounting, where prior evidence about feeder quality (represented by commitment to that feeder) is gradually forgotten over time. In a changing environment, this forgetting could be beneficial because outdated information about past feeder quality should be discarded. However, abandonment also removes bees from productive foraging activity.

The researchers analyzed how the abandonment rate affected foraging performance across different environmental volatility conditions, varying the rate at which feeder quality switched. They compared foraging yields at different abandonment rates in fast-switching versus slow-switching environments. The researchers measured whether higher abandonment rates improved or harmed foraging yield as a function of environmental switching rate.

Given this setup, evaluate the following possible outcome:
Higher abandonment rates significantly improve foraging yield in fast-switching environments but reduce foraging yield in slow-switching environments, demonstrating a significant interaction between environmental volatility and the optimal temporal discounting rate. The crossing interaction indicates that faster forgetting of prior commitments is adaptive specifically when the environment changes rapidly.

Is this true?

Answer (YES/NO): YES